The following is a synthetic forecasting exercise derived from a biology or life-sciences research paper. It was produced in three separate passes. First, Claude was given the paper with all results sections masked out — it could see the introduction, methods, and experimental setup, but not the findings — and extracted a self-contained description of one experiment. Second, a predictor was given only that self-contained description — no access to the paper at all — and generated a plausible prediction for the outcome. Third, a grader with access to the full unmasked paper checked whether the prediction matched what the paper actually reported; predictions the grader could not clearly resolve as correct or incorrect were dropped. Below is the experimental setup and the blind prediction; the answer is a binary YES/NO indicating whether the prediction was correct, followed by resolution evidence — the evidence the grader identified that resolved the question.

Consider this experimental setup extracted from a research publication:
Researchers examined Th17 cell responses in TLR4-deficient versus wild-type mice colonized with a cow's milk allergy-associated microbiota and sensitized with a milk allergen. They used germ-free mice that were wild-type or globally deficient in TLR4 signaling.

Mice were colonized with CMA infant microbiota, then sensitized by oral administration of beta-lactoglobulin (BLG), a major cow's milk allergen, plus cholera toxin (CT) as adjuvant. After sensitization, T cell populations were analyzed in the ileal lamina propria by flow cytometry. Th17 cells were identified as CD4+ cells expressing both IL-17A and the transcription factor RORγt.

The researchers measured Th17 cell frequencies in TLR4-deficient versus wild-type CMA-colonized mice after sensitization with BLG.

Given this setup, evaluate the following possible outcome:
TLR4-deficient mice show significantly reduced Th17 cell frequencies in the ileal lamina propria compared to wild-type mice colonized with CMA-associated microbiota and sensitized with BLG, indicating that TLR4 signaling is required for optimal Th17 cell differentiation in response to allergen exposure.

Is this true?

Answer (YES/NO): NO